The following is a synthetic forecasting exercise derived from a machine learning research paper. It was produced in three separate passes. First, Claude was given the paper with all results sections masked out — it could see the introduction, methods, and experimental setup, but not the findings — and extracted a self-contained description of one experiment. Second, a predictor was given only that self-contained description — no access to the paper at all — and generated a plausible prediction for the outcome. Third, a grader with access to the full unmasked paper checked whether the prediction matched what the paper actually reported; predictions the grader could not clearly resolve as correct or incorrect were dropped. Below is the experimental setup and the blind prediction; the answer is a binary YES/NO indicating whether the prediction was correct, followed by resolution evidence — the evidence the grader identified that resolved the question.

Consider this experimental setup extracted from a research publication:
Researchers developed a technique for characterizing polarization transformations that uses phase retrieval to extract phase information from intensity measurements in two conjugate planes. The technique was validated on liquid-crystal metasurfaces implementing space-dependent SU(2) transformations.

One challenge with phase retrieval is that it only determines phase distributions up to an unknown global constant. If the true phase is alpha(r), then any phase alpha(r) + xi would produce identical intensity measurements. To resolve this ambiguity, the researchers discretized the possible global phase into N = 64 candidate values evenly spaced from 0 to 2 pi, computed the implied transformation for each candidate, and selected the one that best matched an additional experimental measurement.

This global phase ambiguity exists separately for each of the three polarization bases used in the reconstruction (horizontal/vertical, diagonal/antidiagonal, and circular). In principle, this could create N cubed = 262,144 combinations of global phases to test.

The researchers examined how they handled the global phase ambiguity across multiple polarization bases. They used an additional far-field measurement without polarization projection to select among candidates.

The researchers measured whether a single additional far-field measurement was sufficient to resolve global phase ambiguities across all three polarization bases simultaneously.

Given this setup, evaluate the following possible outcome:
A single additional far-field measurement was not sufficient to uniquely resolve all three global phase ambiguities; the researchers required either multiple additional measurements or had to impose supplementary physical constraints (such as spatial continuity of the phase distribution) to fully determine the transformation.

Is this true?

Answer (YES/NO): NO